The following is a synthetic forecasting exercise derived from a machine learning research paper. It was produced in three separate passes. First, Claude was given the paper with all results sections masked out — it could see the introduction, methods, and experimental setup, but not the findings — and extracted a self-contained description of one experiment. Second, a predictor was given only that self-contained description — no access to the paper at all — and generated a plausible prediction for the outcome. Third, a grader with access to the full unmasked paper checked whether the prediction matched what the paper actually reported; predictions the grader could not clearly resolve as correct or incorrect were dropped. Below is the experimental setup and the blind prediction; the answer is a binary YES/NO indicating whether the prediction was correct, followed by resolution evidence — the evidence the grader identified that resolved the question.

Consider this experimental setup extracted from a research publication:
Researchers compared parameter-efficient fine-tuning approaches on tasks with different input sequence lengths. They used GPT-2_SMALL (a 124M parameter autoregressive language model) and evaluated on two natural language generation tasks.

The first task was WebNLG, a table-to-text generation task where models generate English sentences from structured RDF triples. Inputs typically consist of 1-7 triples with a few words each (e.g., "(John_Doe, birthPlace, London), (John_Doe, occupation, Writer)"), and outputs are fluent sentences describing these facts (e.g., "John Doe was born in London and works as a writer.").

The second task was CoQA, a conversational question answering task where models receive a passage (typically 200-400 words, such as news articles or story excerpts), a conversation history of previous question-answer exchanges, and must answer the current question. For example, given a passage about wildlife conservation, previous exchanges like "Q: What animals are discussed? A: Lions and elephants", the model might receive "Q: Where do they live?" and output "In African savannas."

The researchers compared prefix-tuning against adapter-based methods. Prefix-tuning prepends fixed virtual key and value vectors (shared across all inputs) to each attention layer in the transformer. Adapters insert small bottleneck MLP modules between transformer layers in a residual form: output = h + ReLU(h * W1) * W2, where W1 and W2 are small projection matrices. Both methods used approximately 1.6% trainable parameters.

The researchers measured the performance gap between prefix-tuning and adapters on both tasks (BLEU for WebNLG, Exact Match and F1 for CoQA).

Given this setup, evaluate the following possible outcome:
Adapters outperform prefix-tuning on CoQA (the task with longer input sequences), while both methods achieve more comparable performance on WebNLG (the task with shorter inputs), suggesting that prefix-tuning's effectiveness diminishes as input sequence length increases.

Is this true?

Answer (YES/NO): YES